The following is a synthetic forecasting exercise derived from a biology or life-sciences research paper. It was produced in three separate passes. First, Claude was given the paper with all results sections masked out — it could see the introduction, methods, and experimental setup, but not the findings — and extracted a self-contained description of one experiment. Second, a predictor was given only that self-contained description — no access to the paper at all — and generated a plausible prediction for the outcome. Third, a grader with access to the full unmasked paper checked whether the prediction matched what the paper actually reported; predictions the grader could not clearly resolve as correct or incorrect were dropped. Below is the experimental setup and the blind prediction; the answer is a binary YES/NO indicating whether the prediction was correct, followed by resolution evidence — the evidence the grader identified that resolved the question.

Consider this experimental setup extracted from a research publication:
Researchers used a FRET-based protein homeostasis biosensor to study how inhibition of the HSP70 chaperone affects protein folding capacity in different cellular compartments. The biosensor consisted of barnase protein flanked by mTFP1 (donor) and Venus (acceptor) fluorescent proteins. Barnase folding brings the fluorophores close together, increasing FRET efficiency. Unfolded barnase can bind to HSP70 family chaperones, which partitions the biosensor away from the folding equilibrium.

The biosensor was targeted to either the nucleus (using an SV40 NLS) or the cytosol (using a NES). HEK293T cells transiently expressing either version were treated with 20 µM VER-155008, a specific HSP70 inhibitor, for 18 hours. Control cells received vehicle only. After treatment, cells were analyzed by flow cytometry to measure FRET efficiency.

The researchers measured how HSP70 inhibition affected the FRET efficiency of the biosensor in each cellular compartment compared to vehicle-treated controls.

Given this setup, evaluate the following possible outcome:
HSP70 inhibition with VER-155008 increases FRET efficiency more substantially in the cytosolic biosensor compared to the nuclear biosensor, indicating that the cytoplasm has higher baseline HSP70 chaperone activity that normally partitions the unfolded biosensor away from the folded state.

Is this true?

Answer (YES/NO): NO